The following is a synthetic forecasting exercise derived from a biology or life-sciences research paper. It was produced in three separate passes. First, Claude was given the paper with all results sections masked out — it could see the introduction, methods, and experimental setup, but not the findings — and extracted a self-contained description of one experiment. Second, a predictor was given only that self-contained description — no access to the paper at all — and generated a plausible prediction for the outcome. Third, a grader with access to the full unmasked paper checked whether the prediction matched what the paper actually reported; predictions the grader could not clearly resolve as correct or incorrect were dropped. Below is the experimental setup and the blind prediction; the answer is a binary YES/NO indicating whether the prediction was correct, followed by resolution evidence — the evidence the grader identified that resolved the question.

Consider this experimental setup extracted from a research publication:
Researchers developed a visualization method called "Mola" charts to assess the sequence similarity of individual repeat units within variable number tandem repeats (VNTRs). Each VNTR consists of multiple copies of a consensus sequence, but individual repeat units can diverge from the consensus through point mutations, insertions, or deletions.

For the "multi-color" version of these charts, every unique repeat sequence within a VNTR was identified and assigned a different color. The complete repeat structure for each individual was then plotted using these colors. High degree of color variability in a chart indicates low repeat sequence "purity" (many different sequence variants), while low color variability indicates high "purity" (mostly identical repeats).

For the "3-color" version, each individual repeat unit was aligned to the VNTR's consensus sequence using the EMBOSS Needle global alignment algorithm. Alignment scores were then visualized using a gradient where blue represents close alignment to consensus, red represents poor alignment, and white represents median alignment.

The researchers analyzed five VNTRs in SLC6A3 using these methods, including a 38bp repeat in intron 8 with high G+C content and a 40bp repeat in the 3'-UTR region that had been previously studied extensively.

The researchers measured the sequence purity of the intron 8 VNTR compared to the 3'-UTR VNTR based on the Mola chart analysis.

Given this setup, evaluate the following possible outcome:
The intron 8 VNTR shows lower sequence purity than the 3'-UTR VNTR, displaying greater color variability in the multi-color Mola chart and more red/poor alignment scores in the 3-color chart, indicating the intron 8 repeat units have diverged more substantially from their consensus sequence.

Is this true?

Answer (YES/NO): YES